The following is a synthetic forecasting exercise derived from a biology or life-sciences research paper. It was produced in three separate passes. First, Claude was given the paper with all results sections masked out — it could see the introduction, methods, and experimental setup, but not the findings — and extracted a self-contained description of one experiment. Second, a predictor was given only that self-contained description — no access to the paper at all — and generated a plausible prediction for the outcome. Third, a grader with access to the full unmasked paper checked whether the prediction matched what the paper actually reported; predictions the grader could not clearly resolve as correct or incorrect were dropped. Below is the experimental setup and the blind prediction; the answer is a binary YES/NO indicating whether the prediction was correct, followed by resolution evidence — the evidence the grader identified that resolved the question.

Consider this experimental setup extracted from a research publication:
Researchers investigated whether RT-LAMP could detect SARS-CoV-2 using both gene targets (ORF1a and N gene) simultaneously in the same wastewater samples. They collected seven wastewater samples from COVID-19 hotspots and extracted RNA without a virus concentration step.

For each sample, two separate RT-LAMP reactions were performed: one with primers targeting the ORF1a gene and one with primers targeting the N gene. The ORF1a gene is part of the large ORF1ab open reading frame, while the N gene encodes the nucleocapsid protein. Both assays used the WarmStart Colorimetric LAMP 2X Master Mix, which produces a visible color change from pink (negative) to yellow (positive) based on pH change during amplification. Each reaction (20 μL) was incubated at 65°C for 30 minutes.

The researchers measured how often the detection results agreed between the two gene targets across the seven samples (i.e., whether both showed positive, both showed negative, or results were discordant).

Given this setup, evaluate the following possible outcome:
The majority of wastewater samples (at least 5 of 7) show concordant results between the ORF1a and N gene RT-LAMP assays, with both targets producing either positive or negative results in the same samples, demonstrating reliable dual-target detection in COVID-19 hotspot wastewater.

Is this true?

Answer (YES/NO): NO